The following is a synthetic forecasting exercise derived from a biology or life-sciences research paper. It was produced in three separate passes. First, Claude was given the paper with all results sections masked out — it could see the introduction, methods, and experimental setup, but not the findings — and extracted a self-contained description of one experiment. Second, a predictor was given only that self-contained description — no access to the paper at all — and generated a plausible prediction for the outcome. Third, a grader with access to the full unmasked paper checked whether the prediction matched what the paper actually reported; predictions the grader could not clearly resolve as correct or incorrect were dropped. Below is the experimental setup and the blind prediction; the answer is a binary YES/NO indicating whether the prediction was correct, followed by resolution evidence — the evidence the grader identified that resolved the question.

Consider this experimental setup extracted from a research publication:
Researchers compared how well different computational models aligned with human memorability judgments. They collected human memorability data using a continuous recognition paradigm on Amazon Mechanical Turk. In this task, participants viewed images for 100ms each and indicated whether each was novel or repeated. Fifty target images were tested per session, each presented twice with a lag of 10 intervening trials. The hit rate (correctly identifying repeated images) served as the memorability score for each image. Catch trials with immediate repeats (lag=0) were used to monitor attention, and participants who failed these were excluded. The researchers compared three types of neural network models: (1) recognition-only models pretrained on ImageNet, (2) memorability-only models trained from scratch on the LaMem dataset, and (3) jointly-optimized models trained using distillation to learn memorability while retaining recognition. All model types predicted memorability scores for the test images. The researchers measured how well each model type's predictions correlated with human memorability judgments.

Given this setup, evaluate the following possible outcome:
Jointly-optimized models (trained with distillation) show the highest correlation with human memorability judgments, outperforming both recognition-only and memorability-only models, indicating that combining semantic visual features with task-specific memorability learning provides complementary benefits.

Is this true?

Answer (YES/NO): NO